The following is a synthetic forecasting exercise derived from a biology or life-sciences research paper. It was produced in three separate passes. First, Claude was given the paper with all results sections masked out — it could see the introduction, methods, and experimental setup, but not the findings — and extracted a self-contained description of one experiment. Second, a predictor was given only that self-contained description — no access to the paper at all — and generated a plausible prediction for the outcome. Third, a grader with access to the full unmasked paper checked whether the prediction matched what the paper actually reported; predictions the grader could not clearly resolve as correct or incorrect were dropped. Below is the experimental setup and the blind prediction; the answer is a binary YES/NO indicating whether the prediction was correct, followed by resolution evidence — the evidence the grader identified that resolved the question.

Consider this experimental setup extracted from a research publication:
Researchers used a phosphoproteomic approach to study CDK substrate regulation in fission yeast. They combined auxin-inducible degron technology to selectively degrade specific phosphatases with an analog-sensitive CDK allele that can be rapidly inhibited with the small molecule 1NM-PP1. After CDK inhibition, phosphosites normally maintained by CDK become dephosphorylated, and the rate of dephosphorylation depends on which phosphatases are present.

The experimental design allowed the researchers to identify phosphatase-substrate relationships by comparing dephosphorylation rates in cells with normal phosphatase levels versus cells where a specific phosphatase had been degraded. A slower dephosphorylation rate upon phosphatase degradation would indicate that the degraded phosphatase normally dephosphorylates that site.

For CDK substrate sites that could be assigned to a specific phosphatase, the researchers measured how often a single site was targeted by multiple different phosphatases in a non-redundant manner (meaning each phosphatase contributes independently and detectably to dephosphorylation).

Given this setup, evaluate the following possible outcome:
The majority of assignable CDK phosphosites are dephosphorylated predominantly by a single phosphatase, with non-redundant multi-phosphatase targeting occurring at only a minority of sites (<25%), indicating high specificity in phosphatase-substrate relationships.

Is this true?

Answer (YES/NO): YES